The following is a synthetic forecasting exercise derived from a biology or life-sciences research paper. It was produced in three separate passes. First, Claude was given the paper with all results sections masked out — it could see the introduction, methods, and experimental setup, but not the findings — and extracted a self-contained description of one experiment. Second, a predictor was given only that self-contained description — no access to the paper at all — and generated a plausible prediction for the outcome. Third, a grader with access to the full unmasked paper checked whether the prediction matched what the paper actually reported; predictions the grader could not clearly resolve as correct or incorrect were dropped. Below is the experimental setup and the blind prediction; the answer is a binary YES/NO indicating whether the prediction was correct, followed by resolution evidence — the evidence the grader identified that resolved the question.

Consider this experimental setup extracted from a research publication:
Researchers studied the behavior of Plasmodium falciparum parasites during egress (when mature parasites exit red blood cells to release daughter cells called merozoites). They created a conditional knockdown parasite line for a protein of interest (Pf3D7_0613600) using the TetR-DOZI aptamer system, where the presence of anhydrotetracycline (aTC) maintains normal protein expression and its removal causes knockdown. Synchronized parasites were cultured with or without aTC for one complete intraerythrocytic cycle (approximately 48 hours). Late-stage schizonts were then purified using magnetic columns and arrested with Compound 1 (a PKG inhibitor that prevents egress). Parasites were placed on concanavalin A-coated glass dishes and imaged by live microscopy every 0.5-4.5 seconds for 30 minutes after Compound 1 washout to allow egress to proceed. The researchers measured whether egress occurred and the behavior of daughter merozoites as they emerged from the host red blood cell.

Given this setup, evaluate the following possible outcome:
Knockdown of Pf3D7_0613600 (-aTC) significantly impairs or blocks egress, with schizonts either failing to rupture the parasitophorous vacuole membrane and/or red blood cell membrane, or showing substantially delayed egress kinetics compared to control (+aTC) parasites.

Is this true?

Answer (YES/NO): NO